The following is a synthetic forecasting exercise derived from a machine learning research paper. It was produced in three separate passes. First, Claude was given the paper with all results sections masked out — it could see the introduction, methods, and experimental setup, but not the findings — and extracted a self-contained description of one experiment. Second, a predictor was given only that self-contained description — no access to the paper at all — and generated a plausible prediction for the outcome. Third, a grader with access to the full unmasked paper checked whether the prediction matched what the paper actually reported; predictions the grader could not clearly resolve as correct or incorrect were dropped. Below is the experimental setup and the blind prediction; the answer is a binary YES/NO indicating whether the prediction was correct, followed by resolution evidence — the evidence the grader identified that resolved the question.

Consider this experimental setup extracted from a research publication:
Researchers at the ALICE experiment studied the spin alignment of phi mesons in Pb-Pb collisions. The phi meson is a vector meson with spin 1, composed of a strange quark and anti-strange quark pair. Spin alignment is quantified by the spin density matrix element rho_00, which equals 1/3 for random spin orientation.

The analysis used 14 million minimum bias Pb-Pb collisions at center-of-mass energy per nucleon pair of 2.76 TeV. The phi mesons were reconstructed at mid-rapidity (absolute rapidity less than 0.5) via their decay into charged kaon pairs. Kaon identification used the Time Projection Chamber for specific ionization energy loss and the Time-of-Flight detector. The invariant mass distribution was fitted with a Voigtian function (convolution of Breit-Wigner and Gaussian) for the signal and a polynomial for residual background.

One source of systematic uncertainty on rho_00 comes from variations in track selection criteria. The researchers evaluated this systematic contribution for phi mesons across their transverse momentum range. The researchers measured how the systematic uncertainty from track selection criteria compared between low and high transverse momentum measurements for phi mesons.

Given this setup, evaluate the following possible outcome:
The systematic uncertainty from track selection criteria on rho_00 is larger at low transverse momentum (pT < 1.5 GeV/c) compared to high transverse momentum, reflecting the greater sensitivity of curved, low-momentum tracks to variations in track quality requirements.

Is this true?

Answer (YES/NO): YES